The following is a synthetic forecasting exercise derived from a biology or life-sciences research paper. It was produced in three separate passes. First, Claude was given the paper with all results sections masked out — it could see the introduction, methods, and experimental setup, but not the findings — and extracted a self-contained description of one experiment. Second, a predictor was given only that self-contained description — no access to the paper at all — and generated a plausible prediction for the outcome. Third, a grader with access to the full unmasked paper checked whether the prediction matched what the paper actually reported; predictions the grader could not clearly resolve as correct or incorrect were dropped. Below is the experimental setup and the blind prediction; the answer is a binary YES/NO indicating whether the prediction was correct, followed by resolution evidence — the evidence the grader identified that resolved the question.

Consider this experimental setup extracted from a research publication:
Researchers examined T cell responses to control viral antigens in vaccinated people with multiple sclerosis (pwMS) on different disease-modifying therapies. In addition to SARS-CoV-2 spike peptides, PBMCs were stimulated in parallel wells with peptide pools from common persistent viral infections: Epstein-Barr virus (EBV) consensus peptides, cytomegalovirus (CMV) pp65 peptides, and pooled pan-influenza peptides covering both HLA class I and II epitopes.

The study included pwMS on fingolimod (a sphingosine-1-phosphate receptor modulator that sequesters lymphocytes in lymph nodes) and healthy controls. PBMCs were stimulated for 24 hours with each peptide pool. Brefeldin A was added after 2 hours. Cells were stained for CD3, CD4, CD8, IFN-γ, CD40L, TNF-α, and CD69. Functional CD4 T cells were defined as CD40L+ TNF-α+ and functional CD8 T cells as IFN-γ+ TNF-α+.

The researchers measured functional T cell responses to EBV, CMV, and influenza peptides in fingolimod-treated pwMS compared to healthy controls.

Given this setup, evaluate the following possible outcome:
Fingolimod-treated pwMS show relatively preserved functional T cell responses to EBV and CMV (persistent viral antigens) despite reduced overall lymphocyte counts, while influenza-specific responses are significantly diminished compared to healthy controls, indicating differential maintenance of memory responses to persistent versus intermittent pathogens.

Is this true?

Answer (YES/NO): NO